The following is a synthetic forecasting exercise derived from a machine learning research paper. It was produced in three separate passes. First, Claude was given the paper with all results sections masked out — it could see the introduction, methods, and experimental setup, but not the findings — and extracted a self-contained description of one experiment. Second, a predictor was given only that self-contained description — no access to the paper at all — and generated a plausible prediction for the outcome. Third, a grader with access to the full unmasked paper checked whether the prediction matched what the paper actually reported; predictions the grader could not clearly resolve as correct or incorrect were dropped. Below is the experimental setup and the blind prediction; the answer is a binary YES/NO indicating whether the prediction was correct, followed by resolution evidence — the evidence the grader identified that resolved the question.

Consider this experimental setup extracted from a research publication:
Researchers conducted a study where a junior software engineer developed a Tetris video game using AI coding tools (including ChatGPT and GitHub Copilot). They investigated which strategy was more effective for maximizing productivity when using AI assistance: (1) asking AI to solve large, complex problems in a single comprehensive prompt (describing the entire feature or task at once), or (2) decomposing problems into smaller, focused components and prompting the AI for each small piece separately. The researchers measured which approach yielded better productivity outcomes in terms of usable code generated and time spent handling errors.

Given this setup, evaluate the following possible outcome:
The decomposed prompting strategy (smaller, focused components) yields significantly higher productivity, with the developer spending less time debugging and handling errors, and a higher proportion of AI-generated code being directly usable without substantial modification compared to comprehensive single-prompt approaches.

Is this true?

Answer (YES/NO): YES